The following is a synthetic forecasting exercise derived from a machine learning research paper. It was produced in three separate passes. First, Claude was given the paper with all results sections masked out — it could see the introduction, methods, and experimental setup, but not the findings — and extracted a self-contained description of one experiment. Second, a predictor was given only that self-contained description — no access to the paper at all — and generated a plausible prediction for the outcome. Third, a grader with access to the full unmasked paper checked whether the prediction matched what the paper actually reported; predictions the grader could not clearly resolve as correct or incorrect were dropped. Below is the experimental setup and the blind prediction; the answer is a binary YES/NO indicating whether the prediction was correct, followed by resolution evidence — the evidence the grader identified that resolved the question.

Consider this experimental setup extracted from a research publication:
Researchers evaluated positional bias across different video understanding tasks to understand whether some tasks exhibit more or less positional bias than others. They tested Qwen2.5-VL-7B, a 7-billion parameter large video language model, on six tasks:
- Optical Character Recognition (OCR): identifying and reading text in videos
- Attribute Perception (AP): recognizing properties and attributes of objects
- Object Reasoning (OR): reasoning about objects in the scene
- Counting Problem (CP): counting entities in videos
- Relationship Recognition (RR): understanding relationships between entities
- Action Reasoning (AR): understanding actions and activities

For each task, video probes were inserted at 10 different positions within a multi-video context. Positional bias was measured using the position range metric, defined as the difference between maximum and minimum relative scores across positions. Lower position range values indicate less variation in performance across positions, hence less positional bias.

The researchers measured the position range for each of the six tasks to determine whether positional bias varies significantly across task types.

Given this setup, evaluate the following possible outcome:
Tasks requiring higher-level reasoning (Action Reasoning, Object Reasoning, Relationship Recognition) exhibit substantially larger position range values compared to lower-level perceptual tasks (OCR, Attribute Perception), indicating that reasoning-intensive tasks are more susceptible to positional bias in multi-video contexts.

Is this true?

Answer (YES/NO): NO